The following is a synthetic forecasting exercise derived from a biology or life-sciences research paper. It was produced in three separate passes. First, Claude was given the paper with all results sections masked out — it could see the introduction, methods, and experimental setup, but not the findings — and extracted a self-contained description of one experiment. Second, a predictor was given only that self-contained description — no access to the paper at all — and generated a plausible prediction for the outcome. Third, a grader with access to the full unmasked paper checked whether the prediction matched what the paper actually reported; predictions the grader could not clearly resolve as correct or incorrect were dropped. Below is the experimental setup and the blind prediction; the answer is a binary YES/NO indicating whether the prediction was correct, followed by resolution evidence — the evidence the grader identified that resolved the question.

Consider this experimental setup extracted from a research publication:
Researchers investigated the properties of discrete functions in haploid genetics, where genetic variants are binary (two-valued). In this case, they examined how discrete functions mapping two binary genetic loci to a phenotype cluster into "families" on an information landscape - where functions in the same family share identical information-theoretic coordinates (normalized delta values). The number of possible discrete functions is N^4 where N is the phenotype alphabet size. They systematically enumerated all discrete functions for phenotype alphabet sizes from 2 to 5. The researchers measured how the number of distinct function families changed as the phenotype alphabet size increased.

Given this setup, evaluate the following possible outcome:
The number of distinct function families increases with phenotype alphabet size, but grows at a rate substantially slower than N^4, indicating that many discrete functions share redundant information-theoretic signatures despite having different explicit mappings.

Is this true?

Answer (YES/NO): NO